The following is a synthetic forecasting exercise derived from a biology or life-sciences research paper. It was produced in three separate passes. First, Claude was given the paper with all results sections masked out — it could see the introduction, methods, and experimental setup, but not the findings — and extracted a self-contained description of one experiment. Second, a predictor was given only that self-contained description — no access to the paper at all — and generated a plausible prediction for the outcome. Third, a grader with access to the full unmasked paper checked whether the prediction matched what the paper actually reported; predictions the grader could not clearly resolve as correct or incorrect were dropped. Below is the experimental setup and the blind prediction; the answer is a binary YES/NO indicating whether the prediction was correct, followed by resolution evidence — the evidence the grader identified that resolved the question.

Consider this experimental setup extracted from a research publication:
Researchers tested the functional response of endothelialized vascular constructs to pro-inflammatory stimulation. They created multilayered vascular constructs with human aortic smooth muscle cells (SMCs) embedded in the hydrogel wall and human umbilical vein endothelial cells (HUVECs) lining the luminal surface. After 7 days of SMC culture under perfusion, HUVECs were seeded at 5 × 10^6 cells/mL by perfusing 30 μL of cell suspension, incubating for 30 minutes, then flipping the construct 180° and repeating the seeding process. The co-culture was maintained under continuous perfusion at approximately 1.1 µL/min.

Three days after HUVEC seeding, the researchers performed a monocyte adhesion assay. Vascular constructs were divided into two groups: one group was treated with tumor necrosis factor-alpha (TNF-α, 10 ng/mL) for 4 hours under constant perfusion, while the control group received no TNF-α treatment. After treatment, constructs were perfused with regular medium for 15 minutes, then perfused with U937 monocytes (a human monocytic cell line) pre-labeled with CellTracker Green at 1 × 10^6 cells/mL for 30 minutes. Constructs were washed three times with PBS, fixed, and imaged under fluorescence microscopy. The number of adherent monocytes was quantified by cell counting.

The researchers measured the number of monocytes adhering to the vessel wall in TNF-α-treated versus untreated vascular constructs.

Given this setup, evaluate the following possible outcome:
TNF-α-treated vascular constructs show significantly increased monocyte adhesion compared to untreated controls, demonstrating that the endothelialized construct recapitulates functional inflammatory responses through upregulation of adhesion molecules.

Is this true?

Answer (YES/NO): YES